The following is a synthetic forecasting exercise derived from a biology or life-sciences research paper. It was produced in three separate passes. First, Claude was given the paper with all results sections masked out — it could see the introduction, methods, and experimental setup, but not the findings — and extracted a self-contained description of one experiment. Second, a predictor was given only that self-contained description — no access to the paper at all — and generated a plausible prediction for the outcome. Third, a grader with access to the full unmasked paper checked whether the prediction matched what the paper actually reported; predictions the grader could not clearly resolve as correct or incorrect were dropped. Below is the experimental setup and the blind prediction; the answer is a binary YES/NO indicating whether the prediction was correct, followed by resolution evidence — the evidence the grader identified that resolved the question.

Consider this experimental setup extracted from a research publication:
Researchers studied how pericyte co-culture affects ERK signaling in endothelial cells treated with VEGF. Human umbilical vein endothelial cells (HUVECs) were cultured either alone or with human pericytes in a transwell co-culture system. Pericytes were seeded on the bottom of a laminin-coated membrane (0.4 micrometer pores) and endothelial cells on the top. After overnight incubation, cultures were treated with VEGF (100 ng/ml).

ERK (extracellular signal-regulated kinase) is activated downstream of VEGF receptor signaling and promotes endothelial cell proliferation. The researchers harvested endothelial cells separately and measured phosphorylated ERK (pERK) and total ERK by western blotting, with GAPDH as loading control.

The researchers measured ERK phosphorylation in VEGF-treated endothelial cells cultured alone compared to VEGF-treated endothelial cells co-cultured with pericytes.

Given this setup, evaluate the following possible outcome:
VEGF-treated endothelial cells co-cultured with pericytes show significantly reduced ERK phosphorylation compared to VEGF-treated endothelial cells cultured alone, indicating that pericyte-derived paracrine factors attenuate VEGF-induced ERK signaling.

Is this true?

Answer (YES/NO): NO